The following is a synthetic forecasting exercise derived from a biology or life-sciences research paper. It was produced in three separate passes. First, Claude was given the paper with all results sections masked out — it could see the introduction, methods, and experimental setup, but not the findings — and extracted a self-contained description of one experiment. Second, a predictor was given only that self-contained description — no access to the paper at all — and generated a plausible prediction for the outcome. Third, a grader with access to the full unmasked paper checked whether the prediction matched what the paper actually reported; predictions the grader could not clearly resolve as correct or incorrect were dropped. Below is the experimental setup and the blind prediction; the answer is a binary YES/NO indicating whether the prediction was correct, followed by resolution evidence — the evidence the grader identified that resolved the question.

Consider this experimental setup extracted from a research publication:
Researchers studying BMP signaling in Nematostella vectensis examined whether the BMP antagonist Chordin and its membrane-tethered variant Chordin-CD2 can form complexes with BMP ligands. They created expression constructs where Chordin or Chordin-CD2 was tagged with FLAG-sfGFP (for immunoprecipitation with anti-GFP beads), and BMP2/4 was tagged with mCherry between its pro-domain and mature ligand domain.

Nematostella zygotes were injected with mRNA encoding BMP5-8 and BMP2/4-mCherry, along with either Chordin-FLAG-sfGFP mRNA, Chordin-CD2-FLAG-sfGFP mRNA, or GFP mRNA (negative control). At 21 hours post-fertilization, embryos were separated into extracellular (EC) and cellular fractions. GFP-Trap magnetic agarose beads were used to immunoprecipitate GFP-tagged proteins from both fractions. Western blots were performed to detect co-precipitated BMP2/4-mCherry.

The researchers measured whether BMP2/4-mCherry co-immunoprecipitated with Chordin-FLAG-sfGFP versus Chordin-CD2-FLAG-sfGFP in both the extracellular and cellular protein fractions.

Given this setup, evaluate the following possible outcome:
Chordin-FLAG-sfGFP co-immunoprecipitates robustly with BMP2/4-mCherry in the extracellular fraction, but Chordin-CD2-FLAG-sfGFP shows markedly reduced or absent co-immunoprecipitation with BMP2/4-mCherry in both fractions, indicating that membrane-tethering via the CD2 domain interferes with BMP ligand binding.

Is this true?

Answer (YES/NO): NO